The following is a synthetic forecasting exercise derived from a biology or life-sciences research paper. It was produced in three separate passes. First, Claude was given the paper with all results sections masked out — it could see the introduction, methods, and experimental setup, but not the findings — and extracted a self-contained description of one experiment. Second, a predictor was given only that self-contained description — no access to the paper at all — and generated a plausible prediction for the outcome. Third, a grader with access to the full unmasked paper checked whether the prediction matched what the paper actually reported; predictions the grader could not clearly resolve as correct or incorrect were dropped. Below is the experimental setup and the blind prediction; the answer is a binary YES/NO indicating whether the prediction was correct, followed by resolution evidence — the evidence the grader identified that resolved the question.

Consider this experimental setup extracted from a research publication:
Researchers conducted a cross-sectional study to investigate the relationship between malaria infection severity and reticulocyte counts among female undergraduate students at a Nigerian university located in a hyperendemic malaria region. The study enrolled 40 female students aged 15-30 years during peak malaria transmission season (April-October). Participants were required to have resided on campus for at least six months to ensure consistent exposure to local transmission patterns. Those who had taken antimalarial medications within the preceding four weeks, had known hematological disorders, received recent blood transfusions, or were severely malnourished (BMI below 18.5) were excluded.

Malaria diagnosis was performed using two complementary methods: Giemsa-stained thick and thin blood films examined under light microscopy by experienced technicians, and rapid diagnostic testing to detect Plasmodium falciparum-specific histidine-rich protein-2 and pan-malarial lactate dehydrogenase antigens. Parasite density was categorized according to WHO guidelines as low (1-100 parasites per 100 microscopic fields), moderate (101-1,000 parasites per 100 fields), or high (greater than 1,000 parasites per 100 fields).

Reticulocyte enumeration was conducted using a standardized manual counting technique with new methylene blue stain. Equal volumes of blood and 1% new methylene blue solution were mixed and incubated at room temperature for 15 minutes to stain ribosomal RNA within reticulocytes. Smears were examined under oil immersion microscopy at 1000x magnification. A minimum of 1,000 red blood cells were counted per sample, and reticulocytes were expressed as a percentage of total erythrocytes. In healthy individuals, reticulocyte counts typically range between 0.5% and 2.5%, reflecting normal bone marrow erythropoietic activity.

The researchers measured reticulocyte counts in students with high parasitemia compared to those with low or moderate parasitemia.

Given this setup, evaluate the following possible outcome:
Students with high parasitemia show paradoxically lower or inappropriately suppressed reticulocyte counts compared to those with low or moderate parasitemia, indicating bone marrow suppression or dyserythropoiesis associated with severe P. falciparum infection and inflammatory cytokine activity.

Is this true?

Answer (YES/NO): YES